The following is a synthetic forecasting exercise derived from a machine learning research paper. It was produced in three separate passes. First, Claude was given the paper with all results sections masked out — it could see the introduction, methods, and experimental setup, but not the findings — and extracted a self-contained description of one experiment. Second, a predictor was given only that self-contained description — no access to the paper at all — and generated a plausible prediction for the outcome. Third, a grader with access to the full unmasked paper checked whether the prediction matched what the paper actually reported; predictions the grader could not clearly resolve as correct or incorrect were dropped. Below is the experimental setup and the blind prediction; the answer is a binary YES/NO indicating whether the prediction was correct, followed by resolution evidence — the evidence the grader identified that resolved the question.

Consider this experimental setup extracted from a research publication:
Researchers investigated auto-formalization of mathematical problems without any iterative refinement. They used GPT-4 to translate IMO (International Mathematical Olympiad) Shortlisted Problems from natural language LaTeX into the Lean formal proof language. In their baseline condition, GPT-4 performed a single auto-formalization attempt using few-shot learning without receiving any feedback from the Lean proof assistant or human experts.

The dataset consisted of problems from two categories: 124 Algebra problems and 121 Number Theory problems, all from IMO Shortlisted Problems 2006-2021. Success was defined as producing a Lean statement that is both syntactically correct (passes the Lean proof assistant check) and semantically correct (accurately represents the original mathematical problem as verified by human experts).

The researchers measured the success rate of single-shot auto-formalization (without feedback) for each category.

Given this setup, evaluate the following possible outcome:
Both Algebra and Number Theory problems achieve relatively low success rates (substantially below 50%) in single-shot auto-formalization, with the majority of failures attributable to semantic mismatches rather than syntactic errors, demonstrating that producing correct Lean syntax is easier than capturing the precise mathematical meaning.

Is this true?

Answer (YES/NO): NO